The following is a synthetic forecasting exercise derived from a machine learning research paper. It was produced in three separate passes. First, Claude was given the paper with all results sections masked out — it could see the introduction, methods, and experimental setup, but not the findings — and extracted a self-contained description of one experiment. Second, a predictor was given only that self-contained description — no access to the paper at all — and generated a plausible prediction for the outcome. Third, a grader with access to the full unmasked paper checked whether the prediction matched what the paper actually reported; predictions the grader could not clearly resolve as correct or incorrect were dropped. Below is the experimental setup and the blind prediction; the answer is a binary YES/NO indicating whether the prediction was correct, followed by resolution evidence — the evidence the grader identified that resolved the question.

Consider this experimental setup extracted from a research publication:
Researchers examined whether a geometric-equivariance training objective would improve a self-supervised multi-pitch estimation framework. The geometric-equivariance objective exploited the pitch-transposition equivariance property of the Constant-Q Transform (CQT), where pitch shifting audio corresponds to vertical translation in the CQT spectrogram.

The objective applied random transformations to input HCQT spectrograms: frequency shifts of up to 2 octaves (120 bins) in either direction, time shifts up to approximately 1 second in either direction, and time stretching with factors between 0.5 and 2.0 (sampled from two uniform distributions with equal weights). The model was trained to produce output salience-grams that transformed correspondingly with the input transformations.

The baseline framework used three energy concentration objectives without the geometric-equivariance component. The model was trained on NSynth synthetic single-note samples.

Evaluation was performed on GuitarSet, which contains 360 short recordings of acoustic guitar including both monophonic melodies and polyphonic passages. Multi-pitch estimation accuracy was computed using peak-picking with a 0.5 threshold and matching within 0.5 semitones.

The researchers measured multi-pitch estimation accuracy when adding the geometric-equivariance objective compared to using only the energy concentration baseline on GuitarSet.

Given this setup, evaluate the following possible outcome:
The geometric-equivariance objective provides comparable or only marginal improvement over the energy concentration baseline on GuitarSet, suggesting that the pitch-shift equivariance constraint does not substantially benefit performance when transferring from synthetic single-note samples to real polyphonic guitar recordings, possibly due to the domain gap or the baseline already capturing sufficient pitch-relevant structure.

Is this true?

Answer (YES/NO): NO